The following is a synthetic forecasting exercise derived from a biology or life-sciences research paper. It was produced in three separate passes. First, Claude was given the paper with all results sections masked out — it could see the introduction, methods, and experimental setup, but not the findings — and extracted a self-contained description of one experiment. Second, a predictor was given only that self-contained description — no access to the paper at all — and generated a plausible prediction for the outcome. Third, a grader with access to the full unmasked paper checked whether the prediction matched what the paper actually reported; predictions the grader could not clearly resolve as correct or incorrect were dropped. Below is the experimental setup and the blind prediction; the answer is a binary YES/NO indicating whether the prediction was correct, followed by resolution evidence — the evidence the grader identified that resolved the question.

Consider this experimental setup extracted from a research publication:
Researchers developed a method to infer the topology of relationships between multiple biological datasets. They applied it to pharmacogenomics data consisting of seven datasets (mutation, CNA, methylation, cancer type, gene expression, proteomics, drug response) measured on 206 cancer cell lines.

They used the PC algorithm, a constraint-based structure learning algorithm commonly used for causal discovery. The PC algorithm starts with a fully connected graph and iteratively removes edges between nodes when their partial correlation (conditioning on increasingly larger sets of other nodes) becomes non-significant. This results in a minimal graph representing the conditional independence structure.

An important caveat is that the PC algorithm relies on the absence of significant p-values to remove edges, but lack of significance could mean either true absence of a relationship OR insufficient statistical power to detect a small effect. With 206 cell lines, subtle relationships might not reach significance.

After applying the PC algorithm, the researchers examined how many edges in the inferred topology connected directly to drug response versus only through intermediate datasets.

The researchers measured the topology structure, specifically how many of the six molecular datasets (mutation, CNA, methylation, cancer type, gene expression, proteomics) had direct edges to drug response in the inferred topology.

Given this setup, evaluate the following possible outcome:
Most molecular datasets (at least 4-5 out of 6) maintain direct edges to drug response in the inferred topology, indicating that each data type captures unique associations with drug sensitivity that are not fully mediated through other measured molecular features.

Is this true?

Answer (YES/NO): NO